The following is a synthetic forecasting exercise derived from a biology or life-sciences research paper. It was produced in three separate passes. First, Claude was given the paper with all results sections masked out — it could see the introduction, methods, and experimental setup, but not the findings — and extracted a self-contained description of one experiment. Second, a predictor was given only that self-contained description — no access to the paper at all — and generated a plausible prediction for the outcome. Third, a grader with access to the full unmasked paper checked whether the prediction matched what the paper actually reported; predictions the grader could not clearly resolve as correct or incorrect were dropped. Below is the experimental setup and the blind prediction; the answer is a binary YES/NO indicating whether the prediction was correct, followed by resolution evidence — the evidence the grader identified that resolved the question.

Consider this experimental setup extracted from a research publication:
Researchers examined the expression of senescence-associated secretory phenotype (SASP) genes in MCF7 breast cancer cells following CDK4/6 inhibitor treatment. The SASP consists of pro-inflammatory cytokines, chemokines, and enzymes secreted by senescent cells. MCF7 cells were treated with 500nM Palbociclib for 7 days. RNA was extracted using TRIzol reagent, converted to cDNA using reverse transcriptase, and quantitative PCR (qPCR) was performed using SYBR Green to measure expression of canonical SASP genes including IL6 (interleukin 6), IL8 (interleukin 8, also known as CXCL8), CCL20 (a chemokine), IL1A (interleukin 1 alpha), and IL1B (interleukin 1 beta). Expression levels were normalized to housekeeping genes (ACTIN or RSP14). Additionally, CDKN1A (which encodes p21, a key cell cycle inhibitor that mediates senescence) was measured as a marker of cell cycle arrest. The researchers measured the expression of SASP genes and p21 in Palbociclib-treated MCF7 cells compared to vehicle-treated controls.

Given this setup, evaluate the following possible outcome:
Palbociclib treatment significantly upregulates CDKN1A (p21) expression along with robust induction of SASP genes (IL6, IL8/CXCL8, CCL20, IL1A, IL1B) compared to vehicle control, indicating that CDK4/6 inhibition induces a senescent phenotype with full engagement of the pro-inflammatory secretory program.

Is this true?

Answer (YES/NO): NO